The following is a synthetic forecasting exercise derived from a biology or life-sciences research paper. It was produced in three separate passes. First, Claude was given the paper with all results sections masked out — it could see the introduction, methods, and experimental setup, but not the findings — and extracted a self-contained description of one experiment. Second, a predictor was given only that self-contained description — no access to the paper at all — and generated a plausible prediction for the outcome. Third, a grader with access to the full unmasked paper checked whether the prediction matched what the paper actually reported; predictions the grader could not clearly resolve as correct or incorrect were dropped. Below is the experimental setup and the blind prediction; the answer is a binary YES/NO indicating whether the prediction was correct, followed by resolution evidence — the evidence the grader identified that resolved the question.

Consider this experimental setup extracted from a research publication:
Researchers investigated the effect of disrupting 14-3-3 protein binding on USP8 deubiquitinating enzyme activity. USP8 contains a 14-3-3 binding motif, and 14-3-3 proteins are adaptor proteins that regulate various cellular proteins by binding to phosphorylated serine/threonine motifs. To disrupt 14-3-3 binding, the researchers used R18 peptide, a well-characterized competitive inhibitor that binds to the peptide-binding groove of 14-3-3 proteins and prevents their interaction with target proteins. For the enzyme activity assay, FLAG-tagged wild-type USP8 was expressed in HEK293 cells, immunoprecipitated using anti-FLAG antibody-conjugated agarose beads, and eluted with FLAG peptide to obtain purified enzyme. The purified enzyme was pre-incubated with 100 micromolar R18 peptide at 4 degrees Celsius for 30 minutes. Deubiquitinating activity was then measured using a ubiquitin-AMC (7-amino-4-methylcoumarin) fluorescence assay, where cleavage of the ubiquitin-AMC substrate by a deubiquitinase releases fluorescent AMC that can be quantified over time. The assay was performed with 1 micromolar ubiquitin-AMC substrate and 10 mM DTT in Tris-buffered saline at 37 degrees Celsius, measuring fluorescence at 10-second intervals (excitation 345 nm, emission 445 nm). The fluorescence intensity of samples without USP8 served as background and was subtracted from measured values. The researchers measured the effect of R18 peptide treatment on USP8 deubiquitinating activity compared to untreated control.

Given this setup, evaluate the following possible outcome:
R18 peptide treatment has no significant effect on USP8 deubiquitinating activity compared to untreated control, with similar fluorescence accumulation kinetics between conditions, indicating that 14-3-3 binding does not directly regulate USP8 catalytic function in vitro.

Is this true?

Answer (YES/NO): NO